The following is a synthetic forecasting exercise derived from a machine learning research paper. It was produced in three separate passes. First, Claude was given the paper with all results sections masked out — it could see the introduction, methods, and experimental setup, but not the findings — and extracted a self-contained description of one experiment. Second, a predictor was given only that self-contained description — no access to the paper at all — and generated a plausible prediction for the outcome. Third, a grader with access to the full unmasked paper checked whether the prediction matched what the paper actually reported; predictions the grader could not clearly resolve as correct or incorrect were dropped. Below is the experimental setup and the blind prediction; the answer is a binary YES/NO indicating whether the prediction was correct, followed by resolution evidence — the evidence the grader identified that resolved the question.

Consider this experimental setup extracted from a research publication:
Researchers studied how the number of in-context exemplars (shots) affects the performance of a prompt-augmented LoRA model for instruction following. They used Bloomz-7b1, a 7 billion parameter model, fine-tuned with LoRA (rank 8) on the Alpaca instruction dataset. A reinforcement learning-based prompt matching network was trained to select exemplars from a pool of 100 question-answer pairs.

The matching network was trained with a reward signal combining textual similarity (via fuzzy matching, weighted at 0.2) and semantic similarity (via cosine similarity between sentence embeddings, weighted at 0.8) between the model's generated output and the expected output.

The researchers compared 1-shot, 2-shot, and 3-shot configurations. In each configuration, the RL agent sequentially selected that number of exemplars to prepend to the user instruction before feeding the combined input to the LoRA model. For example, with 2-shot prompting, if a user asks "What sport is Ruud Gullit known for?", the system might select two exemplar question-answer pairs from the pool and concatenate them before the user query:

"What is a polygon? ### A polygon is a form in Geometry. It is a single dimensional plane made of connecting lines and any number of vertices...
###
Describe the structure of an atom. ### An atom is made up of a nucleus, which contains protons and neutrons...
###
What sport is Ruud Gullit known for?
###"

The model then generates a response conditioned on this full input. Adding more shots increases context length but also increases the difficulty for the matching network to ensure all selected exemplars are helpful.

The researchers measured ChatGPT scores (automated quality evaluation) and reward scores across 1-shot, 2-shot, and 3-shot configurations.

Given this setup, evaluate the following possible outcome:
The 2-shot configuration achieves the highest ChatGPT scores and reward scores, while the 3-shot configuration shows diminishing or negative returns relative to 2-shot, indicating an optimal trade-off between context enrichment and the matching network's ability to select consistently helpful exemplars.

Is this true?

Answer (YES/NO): NO